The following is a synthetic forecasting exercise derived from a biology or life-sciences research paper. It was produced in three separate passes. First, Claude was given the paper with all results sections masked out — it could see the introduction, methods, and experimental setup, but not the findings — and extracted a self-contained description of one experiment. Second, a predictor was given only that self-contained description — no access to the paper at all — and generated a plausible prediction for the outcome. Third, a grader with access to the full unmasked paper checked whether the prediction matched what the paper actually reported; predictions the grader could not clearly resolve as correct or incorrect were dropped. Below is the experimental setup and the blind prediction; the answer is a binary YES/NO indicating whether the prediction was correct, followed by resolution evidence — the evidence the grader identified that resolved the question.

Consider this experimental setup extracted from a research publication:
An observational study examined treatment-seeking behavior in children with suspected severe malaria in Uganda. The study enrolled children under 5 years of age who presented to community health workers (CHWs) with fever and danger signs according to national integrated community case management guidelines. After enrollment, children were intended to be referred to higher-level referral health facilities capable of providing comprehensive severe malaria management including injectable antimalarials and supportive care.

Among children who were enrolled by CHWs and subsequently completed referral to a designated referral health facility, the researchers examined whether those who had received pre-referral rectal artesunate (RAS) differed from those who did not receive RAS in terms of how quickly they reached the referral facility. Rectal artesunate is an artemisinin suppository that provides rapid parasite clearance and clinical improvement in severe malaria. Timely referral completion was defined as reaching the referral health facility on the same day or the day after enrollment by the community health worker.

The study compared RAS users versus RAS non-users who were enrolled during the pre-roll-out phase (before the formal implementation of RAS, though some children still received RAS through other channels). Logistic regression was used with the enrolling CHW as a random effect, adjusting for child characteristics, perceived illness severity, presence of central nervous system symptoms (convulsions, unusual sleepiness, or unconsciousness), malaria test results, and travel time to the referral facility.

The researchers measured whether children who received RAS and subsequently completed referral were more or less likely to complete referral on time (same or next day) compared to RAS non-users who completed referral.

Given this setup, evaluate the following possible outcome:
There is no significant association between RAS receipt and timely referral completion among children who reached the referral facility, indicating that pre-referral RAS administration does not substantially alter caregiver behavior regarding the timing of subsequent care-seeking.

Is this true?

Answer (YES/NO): NO